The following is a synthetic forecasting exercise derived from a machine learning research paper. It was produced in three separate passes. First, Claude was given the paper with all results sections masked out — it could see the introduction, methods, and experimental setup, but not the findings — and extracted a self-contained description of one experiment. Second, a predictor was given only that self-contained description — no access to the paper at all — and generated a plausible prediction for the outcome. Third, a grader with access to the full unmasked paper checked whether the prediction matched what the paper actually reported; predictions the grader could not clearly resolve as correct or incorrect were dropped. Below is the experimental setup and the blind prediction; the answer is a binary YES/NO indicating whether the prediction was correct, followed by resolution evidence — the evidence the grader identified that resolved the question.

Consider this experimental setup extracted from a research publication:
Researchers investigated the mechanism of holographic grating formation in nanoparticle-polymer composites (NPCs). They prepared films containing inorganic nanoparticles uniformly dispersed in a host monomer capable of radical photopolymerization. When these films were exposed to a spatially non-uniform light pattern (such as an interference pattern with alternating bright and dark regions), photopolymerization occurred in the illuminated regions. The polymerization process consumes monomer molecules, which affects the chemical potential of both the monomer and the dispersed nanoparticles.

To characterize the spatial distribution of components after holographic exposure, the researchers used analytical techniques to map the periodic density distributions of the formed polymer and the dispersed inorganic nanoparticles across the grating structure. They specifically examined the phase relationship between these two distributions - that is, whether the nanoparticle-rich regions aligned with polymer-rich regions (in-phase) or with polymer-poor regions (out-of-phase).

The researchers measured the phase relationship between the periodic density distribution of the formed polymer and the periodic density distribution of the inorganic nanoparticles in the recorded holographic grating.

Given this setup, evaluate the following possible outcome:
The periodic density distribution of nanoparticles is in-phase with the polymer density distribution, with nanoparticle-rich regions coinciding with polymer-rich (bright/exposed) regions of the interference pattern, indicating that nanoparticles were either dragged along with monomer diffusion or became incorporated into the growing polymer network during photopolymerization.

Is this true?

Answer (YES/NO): NO